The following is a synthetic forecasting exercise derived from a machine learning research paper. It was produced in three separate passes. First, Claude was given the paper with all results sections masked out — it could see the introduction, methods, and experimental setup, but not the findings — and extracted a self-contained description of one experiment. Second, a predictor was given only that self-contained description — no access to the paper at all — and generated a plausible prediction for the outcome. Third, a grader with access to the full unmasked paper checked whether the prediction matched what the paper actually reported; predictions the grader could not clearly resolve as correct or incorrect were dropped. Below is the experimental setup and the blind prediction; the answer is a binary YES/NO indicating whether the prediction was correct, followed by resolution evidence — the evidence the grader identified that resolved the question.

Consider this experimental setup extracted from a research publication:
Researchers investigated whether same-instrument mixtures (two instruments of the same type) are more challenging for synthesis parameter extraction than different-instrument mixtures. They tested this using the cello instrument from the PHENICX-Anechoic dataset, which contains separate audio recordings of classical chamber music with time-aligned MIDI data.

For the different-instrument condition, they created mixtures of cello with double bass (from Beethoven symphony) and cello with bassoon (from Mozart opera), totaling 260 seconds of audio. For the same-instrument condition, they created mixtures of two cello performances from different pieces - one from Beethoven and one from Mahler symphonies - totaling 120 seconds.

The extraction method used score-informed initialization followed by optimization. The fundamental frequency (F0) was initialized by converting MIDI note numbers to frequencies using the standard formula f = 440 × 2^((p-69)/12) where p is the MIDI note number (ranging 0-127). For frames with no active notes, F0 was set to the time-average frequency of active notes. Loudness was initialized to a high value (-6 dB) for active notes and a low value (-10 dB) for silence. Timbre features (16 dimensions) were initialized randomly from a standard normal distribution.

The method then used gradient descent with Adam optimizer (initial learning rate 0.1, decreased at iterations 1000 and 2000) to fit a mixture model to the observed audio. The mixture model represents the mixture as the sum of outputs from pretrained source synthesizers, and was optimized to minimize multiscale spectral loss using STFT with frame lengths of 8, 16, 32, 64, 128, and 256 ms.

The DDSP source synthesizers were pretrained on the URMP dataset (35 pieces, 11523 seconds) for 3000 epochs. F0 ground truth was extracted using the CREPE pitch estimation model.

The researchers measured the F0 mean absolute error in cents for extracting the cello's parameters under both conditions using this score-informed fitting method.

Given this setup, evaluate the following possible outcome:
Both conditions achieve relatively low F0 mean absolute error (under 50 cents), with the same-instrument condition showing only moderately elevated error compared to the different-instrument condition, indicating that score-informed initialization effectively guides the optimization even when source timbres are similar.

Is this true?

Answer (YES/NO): NO